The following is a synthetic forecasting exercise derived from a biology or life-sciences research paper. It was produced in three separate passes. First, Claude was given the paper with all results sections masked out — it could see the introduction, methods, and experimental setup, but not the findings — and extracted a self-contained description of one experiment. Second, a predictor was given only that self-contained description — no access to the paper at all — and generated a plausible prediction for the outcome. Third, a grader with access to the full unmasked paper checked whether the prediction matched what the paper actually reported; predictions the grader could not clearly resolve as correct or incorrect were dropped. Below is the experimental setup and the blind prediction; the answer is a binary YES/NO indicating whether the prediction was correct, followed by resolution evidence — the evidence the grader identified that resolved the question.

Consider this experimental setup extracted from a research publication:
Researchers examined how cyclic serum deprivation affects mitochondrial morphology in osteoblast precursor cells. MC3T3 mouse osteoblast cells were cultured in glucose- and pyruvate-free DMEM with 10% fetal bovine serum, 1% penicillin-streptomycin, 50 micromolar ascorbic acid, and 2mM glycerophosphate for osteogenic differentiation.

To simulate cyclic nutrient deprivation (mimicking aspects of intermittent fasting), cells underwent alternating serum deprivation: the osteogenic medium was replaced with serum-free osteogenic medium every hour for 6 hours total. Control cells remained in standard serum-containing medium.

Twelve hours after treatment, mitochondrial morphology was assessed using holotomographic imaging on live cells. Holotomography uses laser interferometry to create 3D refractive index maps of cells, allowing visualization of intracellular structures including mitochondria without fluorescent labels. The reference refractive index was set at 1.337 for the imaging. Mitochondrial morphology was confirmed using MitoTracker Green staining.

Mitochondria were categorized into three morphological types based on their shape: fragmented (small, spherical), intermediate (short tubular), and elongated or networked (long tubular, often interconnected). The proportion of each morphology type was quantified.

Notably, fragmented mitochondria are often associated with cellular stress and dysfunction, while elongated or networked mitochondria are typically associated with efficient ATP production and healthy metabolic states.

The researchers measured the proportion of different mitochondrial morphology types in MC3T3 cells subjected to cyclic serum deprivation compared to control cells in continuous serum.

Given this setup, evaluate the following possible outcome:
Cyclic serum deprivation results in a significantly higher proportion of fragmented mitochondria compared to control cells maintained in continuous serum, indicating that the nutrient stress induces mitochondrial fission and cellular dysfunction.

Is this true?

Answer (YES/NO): NO